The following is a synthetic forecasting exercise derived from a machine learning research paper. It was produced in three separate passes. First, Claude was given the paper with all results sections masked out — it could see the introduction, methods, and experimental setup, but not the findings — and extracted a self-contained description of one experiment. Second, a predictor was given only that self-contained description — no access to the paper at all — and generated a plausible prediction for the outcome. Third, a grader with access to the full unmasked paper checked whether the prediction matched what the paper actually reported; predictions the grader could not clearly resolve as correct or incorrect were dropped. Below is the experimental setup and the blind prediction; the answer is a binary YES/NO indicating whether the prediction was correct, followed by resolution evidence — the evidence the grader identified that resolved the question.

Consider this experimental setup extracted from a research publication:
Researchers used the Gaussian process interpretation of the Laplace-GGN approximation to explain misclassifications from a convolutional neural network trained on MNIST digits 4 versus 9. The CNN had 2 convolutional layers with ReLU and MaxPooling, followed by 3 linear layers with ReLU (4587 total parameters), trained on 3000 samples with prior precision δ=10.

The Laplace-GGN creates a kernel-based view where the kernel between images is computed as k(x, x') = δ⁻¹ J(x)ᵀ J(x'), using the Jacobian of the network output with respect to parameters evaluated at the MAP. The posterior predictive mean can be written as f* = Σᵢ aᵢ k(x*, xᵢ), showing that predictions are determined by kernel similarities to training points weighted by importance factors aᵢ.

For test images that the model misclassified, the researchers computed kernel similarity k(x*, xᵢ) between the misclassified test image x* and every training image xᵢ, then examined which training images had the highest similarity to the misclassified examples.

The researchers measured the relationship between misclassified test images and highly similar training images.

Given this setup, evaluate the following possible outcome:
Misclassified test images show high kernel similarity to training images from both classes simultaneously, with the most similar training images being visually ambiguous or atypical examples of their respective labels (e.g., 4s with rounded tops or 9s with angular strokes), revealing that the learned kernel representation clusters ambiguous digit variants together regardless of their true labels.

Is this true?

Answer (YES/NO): NO